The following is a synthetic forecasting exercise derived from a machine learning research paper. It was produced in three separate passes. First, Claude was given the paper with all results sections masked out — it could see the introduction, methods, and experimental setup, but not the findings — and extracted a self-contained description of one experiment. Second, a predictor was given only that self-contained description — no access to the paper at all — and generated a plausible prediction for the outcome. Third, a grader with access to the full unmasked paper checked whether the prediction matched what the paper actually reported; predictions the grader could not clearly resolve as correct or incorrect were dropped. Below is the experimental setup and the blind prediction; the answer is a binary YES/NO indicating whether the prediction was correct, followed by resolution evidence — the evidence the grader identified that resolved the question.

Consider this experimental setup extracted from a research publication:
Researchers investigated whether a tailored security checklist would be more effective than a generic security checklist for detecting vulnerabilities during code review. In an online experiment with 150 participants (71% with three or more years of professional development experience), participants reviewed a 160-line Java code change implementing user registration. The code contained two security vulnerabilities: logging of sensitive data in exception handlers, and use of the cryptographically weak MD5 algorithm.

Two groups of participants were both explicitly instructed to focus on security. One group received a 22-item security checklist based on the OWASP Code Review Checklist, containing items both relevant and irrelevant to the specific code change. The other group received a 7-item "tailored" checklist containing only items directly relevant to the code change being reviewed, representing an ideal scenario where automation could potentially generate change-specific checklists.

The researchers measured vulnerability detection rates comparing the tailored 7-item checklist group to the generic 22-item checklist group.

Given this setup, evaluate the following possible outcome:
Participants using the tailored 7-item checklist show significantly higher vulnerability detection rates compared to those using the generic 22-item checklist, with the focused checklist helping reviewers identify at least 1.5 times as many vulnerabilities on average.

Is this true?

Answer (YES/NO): NO